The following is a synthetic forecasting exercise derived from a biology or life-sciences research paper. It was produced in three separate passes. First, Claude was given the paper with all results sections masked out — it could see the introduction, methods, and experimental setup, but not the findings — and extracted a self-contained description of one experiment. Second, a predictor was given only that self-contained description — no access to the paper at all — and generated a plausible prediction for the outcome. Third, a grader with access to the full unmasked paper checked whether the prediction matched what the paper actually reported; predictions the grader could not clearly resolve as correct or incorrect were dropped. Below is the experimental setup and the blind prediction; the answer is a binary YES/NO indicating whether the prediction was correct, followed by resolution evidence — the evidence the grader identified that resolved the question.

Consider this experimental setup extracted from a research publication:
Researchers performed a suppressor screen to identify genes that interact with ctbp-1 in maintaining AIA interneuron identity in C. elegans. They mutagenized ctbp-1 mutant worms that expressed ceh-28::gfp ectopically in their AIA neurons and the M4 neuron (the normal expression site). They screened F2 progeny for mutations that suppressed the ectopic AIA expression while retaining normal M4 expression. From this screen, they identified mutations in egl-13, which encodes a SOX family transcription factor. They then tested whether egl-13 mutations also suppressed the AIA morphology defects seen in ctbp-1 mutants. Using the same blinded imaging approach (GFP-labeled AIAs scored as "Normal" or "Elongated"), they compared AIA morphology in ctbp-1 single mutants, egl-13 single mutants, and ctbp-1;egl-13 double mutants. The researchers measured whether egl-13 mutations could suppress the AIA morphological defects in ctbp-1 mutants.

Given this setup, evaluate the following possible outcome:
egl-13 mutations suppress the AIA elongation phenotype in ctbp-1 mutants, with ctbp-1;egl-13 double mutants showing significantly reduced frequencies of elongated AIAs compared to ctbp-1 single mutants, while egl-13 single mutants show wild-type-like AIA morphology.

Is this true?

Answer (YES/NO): NO